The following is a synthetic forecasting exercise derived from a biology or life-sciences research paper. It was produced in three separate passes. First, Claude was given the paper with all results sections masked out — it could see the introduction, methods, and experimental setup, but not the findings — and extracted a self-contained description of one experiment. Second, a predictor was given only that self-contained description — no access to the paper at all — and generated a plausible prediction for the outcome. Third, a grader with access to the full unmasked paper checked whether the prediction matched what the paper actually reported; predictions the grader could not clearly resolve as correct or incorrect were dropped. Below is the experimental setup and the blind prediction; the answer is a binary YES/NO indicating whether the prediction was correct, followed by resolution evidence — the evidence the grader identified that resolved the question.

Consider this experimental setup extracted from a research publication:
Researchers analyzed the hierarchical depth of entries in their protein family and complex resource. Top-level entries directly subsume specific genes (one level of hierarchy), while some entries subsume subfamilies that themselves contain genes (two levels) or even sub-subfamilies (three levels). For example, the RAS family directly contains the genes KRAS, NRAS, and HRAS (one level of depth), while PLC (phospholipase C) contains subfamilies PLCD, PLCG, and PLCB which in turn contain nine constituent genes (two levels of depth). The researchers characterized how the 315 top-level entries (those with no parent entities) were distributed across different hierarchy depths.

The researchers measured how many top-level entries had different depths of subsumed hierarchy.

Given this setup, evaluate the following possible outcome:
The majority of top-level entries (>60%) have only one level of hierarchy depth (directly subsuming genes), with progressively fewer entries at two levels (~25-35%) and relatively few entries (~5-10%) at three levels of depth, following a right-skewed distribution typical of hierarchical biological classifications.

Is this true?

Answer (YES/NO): NO